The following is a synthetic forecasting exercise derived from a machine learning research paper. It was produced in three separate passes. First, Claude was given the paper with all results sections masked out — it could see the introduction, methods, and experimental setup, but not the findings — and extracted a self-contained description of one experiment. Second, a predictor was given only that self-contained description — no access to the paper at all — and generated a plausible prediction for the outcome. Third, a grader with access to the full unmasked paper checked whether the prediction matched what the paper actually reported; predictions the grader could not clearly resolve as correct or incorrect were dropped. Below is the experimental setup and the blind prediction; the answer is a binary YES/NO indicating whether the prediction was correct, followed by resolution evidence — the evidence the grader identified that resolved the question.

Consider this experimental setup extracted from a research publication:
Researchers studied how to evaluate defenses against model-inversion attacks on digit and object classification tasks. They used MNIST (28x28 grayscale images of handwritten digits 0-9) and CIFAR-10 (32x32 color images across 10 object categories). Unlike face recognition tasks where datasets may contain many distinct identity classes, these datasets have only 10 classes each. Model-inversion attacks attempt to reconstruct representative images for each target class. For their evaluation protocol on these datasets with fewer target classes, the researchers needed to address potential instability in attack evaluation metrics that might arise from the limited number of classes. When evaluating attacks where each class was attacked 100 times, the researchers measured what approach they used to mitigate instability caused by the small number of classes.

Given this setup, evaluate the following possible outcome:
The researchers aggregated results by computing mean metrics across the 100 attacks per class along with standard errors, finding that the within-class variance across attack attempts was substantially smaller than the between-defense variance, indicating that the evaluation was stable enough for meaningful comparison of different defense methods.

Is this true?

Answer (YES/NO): NO